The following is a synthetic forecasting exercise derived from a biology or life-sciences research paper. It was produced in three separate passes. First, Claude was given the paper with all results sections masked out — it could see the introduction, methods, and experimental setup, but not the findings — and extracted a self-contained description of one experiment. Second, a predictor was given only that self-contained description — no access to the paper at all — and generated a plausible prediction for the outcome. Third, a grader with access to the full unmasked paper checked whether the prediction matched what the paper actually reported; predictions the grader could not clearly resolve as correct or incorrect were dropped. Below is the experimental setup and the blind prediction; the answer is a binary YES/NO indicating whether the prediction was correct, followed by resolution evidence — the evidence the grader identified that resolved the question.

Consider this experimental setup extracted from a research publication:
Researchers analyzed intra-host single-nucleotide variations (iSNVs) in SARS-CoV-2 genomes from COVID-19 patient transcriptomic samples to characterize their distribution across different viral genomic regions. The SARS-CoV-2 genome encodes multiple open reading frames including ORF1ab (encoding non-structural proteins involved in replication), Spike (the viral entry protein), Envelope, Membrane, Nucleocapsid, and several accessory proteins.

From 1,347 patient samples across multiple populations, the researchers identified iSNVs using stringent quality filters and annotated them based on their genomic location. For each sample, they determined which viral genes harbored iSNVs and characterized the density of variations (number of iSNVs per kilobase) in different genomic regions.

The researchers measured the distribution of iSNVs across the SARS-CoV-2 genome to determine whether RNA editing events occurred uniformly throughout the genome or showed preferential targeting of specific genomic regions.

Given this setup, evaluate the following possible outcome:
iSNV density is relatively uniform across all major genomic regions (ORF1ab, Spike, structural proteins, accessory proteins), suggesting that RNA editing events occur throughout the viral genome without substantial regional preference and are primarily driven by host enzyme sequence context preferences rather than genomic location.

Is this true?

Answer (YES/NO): YES